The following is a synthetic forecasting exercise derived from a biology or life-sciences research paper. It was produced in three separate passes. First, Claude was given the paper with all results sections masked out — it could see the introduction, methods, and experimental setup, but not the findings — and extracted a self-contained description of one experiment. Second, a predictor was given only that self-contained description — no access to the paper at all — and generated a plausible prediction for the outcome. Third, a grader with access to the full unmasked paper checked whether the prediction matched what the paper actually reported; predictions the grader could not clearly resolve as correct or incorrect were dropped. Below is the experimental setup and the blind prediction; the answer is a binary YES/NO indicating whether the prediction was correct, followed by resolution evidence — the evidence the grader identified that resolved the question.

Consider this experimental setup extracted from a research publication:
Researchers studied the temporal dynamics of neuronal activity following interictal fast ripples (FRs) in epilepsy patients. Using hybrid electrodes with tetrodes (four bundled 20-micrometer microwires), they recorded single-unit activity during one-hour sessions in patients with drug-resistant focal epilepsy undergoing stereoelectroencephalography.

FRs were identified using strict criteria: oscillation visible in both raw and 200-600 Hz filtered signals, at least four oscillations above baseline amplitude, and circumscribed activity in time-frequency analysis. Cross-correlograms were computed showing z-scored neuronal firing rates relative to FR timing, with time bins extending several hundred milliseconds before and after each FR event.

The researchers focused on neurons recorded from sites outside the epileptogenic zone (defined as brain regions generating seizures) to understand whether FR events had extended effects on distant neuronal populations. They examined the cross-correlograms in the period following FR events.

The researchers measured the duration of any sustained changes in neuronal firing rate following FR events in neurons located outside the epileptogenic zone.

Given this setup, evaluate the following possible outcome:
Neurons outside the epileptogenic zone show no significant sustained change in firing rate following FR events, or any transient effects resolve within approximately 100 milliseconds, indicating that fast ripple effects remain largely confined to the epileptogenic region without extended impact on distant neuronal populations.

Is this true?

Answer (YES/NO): NO